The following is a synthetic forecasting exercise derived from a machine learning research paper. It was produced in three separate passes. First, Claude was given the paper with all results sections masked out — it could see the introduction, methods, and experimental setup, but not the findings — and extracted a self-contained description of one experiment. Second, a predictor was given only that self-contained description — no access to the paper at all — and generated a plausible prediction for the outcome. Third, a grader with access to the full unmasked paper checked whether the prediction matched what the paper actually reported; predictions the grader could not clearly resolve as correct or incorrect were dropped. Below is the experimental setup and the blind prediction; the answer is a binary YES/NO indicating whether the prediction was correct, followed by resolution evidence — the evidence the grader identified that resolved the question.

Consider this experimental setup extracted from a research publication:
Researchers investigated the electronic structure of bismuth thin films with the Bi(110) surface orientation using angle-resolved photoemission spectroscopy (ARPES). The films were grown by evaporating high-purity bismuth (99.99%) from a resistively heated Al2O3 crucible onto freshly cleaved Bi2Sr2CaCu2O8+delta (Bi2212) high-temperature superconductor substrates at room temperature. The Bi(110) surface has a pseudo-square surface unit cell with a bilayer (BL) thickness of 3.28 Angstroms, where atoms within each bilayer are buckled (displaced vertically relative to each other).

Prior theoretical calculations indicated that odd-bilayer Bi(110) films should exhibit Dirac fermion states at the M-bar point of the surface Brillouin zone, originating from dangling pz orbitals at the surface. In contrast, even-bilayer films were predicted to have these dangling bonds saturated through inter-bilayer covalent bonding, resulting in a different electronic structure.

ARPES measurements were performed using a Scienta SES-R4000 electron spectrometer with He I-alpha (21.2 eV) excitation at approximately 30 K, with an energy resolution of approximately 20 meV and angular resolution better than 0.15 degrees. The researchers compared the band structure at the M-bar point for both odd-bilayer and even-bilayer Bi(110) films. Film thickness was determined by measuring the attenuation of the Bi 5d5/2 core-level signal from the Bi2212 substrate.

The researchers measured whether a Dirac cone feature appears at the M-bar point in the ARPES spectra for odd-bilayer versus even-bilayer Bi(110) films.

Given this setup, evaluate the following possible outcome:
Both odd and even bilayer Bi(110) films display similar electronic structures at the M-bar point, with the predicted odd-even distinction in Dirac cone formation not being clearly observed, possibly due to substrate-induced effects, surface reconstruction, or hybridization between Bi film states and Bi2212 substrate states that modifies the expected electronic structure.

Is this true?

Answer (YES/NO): NO